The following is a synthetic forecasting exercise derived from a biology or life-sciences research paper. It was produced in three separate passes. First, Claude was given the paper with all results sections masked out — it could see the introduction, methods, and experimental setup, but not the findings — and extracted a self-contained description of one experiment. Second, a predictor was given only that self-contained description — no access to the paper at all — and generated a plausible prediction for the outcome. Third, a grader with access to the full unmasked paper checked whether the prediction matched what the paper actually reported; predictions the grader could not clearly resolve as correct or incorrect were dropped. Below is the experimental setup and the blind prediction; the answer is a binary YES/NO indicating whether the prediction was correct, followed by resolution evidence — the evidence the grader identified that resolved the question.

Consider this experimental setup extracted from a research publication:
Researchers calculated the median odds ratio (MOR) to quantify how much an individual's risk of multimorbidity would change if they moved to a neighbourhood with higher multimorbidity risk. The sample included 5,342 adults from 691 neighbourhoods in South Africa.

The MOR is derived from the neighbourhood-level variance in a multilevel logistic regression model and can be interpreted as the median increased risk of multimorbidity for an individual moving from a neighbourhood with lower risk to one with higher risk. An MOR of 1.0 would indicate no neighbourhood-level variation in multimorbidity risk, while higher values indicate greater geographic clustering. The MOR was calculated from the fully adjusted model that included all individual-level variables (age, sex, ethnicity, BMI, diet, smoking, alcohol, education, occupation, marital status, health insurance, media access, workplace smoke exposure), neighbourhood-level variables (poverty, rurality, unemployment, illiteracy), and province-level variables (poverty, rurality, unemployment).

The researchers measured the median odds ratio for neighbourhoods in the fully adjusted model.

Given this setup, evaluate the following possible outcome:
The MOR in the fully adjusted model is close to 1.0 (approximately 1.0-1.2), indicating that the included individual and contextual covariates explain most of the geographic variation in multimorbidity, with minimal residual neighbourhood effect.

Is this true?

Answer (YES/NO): NO